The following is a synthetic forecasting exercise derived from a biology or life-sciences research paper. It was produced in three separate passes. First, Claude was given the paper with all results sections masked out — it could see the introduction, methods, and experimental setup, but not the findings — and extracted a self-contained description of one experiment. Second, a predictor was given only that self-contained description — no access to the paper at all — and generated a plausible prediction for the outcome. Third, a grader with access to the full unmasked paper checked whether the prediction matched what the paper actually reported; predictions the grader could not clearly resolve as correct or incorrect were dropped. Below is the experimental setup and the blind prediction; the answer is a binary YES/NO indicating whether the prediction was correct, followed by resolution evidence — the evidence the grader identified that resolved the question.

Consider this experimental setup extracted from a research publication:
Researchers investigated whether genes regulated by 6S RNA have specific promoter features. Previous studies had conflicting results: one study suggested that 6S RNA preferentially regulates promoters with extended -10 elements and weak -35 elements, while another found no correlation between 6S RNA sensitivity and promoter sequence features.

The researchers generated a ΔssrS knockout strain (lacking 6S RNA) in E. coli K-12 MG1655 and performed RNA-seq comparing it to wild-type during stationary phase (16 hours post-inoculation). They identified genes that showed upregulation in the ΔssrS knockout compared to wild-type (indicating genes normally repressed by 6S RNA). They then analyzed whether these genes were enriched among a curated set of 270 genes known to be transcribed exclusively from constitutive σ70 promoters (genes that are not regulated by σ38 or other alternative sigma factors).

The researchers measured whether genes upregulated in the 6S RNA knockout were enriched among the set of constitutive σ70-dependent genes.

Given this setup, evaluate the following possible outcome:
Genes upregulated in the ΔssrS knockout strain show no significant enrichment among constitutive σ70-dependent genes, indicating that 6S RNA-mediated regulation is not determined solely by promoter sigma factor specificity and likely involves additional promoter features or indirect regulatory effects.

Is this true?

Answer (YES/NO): YES